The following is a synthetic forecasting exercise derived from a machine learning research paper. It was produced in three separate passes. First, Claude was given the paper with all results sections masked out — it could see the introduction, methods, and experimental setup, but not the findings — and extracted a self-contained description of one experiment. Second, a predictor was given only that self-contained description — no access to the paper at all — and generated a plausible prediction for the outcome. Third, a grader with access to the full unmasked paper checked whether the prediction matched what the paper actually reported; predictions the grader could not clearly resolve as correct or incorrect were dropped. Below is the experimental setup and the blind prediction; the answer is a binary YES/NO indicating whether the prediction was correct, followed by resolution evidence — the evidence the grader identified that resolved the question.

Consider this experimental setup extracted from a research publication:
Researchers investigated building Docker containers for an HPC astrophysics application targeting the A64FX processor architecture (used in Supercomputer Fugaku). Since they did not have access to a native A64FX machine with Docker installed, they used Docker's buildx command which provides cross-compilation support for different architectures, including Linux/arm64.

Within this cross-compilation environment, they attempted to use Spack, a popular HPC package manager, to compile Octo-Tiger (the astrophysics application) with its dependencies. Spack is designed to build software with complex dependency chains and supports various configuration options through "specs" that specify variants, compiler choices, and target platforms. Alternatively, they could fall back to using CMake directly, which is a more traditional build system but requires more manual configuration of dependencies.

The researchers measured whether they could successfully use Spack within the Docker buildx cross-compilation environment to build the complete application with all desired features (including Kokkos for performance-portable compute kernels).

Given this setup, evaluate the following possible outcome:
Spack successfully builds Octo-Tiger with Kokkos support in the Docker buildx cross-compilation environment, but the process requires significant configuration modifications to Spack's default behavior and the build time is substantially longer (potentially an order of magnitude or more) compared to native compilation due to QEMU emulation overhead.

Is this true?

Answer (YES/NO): NO